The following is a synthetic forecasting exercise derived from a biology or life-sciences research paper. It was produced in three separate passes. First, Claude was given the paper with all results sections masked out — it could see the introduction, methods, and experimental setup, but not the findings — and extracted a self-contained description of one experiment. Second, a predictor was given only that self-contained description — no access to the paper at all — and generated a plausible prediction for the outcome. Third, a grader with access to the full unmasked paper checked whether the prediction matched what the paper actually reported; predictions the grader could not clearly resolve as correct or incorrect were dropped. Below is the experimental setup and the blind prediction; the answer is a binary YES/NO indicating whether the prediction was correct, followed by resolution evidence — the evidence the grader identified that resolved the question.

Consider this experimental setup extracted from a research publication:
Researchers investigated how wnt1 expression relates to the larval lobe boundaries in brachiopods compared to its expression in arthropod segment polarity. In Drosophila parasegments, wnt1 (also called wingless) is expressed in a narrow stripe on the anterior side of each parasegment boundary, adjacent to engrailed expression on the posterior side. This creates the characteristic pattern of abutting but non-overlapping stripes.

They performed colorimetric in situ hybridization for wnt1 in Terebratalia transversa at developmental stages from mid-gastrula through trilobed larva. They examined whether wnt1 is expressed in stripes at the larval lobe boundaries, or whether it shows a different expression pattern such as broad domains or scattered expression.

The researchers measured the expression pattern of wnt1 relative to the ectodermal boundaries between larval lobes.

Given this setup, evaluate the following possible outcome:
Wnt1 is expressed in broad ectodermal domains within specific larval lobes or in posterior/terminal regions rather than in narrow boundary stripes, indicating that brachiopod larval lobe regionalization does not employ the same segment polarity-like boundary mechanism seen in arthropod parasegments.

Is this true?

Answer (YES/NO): NO